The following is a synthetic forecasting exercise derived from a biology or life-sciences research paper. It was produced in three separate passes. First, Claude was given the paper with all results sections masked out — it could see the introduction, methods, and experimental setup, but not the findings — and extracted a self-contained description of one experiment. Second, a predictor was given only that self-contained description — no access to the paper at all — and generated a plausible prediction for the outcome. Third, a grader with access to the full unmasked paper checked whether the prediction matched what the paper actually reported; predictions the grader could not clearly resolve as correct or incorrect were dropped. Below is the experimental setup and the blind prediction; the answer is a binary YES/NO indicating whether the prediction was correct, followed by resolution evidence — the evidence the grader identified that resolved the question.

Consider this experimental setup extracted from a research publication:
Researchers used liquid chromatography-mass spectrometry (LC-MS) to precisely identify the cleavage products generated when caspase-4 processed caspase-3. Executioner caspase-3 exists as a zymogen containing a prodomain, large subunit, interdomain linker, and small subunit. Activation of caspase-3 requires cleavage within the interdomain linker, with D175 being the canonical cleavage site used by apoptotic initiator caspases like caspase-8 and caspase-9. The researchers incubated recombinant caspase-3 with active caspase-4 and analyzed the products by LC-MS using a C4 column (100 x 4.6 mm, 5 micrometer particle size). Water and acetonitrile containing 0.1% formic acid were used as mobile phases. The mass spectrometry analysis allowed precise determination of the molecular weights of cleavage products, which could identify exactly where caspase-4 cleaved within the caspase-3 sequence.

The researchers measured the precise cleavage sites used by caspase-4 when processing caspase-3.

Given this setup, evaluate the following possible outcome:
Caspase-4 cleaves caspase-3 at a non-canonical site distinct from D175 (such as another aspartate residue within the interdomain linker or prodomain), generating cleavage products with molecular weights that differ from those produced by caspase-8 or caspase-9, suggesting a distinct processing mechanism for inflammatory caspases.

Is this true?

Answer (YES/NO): NO